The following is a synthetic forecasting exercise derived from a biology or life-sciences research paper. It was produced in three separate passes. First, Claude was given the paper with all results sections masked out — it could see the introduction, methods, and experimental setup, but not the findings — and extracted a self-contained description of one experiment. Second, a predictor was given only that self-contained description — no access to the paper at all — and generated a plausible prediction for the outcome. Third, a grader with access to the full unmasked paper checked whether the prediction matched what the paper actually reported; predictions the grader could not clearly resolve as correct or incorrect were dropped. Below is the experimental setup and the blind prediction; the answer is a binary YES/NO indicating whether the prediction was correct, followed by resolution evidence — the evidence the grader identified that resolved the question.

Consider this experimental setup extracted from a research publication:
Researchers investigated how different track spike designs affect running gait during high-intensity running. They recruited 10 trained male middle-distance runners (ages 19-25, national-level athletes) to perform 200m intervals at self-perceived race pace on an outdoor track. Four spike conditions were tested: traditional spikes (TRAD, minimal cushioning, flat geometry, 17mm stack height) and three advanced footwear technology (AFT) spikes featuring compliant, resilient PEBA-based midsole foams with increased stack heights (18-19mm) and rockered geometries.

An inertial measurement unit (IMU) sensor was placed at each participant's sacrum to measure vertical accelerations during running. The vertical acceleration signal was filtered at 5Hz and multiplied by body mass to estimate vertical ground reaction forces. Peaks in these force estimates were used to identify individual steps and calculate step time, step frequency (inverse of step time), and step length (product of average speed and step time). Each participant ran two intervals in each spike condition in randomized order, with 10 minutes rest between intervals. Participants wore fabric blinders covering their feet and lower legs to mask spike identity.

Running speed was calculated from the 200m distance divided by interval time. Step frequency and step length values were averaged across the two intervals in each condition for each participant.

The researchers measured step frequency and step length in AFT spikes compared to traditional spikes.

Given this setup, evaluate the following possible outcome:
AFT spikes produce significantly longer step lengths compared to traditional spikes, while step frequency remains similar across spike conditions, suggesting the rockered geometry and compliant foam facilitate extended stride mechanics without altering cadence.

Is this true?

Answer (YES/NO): NO